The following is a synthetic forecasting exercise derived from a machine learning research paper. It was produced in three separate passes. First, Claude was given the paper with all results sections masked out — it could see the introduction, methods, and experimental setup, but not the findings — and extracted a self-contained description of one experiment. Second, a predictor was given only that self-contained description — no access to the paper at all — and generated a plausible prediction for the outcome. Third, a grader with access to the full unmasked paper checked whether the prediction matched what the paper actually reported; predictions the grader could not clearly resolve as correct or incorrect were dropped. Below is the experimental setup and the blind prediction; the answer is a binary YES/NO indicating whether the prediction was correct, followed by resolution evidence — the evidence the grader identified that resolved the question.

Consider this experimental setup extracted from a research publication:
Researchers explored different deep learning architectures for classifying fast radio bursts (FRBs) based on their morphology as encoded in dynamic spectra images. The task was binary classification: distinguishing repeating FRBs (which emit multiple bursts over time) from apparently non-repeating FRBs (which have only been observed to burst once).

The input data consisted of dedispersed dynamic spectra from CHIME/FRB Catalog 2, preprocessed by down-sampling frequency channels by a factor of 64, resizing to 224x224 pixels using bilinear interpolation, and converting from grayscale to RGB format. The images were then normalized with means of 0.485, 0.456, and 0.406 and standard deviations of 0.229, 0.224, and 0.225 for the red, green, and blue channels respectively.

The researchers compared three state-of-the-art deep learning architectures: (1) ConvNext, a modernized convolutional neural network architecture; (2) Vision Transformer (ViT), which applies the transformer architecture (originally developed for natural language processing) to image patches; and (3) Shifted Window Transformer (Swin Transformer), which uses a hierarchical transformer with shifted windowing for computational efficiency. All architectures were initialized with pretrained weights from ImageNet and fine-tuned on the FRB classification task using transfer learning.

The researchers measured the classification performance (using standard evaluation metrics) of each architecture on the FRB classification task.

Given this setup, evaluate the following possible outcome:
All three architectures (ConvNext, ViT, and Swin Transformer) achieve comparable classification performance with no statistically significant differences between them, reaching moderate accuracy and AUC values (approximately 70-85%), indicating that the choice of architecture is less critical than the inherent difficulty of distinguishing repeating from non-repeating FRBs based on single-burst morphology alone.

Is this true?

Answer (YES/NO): NO